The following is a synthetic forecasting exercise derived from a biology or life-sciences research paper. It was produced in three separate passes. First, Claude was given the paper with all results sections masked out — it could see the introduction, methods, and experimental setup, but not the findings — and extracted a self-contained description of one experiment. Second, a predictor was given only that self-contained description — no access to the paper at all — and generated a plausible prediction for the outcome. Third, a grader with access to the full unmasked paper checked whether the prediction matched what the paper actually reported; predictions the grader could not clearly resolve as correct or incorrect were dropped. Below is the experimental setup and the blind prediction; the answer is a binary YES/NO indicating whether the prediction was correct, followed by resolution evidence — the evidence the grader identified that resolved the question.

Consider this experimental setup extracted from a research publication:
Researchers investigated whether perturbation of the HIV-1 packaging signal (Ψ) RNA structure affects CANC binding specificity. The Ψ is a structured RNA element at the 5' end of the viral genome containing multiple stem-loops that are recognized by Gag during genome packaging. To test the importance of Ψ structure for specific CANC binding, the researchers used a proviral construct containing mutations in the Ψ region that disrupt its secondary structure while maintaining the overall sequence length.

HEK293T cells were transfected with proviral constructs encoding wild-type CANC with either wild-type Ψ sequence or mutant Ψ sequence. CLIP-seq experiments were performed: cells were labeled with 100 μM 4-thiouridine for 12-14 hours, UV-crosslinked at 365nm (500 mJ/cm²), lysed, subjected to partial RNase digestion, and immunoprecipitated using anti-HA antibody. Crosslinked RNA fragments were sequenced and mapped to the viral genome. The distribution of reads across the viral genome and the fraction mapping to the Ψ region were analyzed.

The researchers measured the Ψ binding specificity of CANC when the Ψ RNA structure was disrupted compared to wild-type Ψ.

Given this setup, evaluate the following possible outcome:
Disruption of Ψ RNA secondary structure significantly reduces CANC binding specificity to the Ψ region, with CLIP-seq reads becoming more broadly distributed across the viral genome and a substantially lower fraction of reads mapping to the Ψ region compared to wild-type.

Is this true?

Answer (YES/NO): NO